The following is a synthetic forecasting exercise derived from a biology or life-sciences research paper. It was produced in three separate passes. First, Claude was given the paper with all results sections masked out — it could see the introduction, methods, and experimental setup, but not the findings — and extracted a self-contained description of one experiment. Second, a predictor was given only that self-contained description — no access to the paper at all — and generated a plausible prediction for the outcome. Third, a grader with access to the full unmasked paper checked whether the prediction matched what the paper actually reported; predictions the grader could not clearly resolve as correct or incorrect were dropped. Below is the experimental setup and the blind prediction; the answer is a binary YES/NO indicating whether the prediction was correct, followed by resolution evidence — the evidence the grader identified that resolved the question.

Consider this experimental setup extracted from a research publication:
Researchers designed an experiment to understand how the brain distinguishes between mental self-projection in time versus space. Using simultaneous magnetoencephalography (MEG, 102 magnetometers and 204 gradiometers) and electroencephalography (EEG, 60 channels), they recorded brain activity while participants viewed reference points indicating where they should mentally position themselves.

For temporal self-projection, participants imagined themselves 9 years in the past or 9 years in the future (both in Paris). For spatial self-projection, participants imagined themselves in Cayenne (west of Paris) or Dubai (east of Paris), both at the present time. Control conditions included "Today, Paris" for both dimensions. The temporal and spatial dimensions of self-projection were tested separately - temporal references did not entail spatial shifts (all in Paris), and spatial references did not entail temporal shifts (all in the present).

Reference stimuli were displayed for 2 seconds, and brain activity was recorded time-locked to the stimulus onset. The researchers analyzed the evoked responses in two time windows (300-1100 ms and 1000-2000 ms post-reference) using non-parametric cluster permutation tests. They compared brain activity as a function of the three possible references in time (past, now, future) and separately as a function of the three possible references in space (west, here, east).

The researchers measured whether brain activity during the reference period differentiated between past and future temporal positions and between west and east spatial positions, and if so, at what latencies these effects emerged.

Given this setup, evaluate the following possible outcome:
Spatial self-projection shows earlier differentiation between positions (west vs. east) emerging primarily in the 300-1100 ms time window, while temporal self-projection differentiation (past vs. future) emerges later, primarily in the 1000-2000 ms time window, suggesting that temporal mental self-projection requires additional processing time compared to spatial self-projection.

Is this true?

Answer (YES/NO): NO